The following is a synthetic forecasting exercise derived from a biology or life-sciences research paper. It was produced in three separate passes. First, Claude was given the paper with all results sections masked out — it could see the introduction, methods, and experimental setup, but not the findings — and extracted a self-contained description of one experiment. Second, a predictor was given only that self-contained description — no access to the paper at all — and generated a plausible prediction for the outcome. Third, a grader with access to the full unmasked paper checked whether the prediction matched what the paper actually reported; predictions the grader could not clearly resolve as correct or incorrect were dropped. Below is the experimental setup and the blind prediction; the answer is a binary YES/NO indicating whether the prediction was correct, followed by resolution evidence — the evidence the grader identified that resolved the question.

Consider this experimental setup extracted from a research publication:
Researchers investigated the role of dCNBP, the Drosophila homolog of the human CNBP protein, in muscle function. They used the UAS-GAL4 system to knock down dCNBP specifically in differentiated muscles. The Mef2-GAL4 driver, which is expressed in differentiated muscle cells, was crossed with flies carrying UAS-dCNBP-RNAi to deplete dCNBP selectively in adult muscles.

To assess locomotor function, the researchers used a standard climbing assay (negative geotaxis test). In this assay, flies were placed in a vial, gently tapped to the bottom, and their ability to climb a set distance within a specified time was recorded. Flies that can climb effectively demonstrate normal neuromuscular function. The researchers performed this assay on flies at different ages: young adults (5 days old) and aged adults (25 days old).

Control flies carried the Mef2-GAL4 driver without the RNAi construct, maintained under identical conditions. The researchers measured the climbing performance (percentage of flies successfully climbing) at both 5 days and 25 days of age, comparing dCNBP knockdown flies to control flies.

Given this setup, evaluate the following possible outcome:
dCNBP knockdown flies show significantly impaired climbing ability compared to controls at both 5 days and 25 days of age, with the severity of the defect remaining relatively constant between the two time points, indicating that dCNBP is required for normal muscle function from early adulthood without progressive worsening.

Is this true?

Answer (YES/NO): NO